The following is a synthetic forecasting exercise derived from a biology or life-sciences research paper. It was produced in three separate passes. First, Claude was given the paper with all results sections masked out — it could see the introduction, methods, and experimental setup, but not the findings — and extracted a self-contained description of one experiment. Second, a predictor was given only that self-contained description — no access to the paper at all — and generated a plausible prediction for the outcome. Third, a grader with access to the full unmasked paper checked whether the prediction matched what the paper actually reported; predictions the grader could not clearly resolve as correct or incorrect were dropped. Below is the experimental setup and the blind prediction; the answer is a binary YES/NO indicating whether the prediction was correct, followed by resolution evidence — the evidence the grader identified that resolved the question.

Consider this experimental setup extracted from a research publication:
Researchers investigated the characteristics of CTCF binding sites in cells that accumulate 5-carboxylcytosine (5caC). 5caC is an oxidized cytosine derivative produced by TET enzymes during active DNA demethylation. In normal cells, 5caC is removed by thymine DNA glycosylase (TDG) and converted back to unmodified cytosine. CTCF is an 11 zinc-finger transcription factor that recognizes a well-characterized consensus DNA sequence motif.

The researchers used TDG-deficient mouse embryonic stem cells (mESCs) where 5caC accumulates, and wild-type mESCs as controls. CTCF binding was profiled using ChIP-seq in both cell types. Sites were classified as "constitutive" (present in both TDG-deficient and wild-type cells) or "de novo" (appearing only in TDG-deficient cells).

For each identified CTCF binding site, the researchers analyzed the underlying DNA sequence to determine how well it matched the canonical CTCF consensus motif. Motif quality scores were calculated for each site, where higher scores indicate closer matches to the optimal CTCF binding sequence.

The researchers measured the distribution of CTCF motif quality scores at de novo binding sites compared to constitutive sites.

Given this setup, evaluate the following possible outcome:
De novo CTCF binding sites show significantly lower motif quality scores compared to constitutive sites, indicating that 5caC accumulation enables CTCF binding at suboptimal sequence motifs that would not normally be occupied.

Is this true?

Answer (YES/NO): YES